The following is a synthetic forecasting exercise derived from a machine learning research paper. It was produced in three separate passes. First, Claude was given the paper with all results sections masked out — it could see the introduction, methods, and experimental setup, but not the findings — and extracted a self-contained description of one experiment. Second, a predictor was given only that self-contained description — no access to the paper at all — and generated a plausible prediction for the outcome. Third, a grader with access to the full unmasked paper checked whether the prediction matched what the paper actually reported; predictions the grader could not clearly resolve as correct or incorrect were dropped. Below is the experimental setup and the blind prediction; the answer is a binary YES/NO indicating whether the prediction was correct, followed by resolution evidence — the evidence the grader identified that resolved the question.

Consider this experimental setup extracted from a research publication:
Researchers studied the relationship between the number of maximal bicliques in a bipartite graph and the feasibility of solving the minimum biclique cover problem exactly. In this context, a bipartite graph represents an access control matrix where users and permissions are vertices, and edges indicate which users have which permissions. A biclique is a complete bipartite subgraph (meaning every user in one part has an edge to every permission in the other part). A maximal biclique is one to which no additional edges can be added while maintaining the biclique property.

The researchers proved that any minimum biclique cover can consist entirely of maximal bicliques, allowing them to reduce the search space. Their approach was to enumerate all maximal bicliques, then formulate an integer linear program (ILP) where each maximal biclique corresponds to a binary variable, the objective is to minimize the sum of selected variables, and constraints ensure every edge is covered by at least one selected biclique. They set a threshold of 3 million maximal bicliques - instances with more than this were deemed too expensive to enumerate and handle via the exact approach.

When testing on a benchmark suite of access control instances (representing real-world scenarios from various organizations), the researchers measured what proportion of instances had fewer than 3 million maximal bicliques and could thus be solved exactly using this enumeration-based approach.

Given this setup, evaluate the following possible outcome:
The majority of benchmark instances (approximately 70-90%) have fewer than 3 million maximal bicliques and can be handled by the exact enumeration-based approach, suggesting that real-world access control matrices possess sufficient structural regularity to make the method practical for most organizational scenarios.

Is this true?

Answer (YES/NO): NO